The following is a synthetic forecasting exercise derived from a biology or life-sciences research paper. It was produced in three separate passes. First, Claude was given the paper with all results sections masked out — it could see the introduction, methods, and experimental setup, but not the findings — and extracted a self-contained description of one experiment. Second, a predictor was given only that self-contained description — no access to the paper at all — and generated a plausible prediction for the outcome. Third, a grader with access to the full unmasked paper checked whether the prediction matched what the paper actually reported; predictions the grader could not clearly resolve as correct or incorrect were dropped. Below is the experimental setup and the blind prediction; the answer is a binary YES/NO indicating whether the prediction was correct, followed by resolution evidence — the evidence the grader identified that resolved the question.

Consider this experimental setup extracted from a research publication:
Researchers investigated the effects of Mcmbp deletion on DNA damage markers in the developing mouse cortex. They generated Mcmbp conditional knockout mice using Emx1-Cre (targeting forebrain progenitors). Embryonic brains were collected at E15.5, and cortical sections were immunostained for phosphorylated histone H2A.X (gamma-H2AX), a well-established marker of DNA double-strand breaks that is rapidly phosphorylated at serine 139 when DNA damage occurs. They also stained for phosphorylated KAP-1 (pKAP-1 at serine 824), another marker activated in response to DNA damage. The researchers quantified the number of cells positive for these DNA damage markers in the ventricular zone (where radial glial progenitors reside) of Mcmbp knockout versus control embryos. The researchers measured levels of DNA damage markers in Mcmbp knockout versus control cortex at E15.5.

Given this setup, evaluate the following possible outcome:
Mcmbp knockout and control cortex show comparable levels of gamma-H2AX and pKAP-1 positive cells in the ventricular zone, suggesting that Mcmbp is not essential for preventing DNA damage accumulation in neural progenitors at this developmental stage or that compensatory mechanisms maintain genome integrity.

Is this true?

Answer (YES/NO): NO